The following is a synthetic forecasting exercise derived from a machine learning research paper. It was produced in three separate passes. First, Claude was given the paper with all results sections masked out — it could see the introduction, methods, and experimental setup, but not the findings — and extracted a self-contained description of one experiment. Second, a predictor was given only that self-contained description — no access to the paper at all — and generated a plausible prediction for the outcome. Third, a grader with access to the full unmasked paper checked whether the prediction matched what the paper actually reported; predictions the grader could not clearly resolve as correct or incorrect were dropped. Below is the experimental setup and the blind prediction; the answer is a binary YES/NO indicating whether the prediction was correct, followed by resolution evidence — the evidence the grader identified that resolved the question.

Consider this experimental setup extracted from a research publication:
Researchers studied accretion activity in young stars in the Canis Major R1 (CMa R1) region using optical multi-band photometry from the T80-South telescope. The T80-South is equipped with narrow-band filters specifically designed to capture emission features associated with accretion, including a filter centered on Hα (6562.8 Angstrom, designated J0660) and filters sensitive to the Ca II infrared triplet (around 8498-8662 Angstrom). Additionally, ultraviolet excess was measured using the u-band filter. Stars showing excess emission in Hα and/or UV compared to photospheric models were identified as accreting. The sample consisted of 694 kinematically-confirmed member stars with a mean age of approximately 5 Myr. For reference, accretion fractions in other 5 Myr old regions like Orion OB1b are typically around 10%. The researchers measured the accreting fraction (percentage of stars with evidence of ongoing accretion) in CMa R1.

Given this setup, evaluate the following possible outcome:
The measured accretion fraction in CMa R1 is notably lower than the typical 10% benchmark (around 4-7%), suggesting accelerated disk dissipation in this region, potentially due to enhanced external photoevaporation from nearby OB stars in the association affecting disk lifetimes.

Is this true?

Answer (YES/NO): NO